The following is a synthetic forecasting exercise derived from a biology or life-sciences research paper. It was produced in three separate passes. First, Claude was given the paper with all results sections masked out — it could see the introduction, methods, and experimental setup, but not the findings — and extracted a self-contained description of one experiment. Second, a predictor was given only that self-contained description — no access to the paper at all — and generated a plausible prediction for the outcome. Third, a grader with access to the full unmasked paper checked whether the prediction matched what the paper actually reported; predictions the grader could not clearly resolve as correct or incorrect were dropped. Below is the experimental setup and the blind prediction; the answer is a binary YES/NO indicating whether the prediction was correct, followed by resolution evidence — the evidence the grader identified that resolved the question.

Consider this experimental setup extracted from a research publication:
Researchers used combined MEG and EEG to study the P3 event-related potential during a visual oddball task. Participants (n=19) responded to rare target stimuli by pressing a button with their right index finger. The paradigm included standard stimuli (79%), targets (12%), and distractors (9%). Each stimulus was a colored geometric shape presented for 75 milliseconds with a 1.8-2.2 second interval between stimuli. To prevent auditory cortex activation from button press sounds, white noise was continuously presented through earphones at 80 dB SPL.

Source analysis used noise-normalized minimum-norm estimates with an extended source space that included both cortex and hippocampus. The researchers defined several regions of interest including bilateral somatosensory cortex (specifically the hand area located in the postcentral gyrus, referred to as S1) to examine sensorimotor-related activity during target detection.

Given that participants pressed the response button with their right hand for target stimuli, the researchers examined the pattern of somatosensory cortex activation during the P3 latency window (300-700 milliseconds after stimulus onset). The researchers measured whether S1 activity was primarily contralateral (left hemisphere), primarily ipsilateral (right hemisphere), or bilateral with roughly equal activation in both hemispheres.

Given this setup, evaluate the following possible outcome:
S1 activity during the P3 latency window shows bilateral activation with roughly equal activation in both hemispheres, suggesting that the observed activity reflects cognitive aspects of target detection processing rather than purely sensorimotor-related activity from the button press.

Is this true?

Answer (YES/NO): NO